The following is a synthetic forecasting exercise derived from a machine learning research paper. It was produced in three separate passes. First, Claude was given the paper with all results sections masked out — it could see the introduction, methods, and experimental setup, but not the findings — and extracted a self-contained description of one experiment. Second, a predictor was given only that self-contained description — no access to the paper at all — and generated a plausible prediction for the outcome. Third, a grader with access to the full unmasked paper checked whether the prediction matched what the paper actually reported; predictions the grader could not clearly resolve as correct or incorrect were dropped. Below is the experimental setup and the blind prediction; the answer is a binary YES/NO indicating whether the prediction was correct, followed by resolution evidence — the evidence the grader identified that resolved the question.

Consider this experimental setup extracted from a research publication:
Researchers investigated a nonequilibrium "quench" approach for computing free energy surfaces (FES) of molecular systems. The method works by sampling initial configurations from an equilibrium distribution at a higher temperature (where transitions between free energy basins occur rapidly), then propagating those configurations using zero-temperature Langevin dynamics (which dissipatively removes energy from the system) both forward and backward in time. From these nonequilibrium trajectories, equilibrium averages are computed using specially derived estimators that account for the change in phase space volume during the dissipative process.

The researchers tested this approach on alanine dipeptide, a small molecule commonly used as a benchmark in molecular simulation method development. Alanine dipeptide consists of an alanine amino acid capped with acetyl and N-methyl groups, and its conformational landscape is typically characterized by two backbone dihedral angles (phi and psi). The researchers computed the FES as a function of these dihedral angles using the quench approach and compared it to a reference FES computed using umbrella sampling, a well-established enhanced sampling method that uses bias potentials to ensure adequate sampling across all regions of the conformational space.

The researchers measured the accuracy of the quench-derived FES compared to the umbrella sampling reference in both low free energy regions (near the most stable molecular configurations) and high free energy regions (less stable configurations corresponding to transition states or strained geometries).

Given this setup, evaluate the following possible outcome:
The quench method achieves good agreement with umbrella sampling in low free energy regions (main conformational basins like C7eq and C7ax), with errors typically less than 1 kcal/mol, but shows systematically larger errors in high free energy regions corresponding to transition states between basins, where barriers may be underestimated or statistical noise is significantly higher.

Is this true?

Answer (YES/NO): YES